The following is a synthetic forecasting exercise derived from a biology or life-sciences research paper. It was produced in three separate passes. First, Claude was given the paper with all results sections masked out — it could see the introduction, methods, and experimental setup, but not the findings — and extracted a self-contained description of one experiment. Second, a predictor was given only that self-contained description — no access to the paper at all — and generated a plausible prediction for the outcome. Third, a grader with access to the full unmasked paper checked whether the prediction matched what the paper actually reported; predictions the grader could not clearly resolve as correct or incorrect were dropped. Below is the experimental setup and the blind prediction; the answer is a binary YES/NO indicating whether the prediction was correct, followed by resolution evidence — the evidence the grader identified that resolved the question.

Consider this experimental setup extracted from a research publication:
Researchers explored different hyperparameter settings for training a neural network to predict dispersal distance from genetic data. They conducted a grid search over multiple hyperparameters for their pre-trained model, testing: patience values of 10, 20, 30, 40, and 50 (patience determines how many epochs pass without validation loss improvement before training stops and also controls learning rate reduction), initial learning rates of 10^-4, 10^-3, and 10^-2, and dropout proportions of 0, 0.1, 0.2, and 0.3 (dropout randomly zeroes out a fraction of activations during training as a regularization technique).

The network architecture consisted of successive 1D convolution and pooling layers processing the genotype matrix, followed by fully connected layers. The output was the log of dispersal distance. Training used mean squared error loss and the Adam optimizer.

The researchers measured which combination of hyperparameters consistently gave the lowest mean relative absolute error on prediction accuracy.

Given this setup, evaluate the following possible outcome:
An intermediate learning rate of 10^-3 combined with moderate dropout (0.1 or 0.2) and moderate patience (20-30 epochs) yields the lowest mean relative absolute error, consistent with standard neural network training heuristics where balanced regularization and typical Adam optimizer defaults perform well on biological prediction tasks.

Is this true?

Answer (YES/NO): NO